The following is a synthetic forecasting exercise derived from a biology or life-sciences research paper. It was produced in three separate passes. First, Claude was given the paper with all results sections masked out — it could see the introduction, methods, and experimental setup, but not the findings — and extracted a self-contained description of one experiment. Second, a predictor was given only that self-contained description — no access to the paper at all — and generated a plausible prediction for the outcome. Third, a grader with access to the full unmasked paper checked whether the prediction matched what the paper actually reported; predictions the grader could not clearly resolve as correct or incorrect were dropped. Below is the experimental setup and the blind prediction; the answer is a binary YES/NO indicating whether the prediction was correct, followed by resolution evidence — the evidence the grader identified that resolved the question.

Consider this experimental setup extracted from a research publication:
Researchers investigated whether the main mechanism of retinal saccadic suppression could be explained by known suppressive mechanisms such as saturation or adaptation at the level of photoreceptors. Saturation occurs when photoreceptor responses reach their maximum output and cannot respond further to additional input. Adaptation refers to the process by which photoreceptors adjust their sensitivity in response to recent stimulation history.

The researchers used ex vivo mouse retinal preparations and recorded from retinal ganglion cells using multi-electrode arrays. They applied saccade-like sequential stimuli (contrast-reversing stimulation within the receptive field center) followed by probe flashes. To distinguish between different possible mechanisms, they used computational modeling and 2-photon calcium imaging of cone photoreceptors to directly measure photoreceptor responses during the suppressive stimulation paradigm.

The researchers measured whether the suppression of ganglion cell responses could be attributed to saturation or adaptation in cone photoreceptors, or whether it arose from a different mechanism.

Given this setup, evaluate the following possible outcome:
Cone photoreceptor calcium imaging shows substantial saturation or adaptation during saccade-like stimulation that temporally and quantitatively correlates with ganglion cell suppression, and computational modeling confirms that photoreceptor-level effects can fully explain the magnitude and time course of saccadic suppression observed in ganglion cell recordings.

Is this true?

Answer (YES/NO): NO